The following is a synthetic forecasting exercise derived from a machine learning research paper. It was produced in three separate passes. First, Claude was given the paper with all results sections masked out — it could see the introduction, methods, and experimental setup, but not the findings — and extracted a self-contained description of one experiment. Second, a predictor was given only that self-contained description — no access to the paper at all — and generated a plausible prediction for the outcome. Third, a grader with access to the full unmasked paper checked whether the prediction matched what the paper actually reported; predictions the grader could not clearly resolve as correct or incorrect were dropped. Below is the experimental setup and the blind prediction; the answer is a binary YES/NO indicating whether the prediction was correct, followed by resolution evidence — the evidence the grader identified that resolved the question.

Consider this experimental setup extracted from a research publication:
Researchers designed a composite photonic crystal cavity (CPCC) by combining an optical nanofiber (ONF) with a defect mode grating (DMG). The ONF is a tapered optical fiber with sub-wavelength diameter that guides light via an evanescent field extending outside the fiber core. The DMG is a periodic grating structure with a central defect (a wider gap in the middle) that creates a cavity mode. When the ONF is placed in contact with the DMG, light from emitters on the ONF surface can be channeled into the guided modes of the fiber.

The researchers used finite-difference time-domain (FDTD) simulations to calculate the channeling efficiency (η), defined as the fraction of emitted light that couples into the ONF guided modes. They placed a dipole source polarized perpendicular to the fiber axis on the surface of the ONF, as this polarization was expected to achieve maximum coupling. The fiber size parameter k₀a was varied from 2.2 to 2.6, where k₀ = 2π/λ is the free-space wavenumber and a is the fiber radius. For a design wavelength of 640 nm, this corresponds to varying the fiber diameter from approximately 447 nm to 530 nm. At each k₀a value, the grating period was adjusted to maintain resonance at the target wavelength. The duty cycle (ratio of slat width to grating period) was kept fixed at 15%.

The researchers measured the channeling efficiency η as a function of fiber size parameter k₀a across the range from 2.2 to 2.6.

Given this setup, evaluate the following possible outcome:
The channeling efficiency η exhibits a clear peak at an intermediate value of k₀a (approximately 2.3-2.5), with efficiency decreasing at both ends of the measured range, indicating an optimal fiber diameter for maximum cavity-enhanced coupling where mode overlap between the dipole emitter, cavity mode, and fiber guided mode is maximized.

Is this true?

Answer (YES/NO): NO